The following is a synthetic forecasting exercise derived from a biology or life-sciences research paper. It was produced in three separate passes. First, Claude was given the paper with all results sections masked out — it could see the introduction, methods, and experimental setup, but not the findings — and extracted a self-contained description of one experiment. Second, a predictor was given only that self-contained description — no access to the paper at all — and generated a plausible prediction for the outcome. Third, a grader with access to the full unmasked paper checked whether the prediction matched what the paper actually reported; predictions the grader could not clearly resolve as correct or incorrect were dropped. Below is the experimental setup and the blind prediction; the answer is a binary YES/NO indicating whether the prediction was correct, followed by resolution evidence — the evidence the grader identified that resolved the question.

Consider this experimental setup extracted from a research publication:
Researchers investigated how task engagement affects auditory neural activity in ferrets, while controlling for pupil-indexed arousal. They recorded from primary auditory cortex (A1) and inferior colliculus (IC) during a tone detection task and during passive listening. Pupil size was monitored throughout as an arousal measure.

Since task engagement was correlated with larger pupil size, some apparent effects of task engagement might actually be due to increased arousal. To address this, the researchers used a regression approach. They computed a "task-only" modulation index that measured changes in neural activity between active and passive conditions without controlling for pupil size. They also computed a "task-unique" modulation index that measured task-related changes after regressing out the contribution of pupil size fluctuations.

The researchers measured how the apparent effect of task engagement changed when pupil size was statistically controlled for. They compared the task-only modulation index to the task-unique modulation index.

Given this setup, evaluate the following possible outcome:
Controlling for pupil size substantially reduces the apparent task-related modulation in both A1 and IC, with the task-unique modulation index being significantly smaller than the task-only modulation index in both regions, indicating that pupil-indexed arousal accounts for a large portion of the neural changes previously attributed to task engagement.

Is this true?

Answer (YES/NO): YES